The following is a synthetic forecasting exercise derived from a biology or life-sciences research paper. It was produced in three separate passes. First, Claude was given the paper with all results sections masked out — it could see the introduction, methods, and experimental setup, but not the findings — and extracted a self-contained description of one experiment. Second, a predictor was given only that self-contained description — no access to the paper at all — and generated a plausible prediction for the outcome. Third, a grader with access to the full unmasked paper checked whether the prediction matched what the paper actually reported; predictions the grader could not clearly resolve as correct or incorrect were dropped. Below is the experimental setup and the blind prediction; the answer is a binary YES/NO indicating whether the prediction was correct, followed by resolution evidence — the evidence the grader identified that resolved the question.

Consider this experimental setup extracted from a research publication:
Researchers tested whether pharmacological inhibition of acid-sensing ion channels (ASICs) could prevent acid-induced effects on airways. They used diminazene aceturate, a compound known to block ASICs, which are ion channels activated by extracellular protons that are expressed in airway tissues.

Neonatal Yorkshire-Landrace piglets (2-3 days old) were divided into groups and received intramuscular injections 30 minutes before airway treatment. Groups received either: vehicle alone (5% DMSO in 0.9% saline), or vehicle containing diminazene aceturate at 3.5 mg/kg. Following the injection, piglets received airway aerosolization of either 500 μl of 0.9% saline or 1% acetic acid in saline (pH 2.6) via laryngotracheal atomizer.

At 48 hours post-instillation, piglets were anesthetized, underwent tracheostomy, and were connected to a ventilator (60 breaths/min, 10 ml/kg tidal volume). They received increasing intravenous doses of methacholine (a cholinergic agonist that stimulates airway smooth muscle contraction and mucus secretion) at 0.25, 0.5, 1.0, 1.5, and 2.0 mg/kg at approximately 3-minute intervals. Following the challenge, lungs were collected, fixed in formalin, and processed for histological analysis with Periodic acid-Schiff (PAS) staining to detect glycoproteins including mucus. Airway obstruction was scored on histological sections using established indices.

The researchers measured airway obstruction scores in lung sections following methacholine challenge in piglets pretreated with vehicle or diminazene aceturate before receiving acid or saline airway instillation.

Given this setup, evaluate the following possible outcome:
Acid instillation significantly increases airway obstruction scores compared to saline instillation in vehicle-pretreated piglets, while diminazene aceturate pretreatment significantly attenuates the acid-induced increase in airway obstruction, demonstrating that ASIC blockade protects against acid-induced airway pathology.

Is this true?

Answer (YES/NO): YES